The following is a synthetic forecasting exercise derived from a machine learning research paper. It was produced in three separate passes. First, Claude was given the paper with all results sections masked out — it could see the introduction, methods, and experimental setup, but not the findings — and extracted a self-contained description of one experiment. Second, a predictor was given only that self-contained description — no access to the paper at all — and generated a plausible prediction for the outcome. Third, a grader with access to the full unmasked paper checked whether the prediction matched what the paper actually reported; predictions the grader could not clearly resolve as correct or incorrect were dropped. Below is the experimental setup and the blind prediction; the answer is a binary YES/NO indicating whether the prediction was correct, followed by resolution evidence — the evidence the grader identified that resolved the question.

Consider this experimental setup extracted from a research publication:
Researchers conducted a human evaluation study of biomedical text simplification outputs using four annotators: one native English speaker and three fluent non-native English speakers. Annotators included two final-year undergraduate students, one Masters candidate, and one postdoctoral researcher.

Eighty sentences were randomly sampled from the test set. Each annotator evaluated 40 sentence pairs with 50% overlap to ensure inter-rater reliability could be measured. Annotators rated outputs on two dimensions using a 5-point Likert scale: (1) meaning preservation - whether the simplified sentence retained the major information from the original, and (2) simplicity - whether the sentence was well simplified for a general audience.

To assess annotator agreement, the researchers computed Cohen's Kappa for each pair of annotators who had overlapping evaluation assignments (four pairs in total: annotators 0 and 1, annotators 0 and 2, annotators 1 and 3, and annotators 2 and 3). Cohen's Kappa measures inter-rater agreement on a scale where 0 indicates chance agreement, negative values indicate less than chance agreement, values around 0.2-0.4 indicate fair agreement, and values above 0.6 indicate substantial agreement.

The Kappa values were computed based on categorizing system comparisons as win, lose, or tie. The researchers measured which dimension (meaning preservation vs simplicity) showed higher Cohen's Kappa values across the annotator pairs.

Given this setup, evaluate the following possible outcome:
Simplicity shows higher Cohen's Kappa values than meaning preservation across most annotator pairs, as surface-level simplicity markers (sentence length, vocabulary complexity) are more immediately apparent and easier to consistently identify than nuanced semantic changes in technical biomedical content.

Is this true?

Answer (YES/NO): NO